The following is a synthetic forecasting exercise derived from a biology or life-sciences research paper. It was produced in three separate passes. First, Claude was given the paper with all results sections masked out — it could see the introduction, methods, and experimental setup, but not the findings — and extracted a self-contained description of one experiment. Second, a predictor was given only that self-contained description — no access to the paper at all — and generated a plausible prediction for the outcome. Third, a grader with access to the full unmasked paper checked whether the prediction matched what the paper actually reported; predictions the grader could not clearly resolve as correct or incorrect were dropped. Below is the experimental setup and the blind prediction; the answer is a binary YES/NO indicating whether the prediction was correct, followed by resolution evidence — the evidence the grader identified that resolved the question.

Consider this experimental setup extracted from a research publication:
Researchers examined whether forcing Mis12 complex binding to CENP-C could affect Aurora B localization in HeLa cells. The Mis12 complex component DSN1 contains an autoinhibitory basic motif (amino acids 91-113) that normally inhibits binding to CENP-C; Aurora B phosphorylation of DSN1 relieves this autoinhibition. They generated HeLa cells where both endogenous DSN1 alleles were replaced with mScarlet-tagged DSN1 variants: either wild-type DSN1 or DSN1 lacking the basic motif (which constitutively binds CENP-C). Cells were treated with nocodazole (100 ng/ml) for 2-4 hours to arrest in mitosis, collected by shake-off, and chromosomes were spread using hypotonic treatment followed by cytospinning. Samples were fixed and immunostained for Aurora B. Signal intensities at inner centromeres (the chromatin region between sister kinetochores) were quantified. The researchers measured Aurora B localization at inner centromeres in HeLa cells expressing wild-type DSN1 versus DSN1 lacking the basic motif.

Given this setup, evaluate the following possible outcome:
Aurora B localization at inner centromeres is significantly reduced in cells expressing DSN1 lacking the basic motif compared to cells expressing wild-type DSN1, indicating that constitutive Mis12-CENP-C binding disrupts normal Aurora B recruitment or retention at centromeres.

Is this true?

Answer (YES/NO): NO